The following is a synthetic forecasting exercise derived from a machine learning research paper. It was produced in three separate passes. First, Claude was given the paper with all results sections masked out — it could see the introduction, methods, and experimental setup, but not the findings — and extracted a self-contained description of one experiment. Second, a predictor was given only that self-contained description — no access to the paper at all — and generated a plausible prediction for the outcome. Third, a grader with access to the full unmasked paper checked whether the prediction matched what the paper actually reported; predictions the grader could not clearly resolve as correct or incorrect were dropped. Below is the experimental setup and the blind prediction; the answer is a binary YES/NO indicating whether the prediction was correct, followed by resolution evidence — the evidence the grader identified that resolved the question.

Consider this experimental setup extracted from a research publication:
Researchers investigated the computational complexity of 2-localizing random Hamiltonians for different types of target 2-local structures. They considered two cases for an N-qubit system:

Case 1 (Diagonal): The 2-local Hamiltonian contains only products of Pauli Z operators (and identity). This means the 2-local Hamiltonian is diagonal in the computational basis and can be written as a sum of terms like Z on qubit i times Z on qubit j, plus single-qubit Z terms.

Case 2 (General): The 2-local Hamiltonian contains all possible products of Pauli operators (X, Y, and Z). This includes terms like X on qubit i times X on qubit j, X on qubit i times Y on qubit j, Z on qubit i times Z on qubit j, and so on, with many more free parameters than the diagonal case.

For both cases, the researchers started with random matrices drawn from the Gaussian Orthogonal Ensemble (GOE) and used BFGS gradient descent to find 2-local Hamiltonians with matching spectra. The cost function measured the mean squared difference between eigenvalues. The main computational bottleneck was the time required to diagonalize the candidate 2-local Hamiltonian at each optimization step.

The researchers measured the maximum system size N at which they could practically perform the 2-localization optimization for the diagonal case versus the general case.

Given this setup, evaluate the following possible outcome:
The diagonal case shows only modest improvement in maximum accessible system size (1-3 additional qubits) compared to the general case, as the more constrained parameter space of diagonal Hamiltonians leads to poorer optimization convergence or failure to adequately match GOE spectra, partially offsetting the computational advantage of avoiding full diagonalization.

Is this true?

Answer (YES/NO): NO